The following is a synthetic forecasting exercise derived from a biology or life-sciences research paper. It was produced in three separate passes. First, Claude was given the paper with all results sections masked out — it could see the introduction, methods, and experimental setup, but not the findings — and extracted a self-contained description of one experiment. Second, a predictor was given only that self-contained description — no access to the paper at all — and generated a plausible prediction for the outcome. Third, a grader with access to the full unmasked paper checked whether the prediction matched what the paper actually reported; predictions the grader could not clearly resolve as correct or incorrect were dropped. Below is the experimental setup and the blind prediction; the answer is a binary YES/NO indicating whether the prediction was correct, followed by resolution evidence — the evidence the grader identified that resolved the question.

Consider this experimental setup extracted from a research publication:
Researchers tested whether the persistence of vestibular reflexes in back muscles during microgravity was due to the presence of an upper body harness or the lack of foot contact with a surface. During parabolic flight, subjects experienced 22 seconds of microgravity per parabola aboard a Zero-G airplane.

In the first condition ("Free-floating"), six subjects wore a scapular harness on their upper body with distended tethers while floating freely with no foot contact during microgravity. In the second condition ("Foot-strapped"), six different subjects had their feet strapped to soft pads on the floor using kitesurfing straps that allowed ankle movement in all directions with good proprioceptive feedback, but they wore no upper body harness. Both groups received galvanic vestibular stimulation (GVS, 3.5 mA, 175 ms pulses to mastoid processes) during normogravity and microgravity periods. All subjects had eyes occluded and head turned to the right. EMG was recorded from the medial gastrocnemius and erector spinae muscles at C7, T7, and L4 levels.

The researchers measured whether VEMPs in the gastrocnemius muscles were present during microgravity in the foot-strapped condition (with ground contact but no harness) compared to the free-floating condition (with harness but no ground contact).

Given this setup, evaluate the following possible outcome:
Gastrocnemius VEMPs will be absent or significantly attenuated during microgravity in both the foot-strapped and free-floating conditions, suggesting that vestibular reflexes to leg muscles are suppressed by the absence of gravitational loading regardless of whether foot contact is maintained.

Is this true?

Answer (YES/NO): YES